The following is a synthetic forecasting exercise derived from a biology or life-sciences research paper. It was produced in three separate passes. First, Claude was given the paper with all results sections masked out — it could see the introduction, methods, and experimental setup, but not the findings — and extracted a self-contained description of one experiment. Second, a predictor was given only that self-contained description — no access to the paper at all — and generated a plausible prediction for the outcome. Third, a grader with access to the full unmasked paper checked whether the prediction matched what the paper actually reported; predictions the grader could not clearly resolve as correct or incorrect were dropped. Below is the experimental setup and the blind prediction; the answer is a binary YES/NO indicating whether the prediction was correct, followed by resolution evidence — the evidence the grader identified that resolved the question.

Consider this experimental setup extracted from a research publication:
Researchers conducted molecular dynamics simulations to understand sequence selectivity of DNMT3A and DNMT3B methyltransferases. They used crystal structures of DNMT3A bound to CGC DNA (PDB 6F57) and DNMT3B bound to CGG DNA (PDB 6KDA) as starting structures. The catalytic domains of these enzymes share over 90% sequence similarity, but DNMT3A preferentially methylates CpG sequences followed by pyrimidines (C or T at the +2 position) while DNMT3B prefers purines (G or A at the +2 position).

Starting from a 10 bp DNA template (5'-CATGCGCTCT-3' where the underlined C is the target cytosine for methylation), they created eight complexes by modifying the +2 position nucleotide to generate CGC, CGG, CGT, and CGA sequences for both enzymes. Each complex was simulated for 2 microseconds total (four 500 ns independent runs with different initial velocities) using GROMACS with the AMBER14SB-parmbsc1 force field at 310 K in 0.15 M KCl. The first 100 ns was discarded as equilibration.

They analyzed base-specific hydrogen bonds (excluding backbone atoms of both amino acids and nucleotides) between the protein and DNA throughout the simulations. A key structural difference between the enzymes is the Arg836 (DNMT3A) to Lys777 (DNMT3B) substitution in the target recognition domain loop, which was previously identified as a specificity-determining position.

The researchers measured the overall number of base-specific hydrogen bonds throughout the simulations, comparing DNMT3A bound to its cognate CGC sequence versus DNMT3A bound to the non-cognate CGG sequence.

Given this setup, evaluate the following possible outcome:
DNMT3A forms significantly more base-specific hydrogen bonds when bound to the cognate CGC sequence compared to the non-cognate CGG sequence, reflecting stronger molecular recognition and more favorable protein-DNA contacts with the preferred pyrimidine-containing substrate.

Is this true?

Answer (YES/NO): NO